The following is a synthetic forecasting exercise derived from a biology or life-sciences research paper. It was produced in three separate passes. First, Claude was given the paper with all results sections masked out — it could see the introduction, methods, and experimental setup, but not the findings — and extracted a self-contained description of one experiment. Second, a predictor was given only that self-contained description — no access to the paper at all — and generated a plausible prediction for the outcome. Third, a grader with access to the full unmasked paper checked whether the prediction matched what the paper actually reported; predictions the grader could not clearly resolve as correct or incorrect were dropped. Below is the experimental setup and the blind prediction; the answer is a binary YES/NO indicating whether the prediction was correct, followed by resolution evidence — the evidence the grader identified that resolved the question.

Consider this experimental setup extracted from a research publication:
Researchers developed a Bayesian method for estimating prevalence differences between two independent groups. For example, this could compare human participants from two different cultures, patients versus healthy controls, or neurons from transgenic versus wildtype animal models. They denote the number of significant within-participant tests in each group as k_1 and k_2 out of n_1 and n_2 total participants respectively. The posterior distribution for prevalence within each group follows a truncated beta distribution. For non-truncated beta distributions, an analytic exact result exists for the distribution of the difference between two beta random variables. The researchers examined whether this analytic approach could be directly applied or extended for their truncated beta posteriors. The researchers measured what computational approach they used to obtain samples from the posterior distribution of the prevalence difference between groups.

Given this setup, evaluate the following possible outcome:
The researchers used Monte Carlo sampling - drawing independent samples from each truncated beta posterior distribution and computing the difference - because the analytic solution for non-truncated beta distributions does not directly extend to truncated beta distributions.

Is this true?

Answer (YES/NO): NO